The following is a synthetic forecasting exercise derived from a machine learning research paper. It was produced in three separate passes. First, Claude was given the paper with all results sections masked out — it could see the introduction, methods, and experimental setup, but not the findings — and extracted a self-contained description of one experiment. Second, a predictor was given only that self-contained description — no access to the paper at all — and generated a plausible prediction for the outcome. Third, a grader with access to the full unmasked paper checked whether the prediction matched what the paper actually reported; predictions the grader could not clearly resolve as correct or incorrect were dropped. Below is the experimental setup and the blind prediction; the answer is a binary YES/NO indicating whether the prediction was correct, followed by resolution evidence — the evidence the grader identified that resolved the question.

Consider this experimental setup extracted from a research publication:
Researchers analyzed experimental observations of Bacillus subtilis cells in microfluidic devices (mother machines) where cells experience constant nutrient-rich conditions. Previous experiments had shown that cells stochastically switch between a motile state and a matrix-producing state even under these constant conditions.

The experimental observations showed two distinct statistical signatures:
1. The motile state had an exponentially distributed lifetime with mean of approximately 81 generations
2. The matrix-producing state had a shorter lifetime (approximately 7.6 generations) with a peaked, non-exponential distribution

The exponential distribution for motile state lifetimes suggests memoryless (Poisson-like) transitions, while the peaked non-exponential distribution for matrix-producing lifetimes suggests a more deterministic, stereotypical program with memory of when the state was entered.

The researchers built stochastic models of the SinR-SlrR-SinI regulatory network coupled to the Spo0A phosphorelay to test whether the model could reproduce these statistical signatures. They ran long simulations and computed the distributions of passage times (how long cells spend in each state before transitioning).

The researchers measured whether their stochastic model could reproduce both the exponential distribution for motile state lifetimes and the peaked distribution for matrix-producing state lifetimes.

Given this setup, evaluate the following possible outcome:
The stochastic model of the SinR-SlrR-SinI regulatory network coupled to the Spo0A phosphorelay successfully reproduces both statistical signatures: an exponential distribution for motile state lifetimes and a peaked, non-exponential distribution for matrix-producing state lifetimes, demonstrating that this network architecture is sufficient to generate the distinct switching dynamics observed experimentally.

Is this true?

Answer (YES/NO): YES